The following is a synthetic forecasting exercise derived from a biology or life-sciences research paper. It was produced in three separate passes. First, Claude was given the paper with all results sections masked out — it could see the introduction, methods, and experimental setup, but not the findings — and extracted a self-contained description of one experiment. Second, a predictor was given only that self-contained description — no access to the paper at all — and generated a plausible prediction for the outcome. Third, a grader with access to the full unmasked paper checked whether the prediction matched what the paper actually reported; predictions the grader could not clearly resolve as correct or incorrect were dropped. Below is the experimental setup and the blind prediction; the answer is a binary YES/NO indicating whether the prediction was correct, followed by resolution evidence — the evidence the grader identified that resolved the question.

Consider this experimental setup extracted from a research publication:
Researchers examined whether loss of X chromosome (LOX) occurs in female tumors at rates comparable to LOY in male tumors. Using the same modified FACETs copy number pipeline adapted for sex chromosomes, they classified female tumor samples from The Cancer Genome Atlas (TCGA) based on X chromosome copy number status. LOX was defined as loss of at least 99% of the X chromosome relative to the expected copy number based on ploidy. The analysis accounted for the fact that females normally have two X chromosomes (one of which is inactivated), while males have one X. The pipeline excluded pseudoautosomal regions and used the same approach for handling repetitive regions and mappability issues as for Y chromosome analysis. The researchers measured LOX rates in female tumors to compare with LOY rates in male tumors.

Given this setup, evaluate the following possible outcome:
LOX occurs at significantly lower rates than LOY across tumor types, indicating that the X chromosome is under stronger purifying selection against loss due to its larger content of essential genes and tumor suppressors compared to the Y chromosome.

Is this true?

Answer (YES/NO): YES